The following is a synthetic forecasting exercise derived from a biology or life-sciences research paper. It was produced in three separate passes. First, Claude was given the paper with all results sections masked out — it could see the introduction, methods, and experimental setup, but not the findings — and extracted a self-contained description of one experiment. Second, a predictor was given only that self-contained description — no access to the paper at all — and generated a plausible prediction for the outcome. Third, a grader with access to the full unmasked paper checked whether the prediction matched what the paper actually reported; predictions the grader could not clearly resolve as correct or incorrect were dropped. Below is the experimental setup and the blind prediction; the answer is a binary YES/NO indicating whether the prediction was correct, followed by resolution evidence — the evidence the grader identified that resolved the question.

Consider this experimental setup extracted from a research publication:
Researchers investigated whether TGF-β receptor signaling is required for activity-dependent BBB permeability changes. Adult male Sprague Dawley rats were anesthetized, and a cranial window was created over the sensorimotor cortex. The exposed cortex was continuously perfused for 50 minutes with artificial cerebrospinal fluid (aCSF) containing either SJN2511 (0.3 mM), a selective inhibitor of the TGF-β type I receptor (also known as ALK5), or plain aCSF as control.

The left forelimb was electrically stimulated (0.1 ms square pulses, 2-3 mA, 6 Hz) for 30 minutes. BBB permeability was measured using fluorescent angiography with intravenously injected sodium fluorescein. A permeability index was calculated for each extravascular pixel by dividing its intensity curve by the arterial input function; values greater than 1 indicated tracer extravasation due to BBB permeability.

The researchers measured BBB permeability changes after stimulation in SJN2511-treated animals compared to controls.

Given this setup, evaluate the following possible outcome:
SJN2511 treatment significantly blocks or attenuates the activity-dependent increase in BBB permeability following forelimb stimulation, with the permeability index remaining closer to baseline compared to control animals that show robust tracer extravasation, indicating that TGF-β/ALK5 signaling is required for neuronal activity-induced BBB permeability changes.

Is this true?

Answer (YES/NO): YES